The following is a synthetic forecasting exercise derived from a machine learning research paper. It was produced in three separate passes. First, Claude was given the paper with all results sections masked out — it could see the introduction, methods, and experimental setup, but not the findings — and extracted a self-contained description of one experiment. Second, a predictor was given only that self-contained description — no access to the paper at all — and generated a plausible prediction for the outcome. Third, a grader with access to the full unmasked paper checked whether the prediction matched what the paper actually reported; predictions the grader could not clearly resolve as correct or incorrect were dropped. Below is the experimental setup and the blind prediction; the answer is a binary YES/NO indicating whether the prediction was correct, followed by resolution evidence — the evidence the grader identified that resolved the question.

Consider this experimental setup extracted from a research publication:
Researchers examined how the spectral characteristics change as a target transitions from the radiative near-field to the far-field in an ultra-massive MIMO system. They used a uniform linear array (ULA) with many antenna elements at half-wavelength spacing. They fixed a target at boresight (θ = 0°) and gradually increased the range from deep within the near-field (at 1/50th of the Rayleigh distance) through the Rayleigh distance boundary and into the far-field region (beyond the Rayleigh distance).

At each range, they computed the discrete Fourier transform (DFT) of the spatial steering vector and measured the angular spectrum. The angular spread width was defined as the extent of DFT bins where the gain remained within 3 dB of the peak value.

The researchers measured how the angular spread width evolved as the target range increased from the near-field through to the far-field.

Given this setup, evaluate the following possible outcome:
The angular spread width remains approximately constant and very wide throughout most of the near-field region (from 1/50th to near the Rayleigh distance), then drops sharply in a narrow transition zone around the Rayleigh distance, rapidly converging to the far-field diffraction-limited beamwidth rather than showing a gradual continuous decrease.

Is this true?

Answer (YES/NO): NO